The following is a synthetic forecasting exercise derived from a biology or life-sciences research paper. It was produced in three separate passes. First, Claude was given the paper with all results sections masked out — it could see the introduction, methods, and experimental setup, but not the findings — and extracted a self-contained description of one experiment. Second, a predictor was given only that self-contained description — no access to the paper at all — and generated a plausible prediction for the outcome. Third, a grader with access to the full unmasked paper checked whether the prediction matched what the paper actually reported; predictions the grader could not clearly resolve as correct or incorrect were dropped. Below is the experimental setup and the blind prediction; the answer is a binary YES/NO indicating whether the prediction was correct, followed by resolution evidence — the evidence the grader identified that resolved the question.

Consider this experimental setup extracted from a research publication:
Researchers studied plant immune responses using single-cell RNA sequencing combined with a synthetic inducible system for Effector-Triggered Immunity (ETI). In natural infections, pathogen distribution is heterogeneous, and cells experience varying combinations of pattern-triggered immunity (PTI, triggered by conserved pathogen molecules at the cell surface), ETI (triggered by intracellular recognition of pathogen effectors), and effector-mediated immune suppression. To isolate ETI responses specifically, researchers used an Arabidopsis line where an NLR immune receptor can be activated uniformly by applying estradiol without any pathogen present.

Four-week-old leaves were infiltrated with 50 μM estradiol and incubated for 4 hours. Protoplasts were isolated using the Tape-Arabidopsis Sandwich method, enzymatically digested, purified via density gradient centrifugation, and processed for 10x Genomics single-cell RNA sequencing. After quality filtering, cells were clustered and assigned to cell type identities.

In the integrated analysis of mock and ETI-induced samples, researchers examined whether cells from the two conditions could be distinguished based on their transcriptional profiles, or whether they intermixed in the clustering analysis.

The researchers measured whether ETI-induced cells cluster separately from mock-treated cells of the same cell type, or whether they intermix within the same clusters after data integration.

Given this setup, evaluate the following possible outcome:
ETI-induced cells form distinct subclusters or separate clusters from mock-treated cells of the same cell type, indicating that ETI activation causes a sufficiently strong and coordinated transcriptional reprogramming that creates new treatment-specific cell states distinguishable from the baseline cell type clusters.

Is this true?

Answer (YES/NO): NO